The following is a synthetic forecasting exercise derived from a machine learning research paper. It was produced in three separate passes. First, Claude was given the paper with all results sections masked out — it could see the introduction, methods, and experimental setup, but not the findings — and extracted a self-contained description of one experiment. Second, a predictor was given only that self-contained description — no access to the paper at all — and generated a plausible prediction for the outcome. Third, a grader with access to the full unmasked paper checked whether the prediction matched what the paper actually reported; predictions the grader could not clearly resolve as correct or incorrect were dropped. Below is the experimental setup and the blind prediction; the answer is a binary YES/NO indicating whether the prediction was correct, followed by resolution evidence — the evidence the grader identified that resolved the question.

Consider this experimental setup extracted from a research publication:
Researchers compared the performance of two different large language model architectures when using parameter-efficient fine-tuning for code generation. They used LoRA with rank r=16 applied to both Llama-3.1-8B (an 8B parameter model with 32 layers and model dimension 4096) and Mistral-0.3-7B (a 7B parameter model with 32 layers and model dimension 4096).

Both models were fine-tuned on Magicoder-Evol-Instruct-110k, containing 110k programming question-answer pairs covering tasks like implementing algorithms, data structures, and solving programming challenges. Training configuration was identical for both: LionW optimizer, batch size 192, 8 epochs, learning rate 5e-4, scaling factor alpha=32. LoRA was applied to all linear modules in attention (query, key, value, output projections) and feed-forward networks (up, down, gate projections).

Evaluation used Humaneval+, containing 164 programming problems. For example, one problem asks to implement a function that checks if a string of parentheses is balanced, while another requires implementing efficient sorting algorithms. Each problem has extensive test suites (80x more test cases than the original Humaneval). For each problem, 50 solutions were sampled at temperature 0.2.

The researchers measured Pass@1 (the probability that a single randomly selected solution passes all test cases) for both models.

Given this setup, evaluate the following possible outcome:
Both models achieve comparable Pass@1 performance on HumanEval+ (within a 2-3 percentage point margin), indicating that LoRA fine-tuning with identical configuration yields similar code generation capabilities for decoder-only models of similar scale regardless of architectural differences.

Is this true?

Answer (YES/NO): NO